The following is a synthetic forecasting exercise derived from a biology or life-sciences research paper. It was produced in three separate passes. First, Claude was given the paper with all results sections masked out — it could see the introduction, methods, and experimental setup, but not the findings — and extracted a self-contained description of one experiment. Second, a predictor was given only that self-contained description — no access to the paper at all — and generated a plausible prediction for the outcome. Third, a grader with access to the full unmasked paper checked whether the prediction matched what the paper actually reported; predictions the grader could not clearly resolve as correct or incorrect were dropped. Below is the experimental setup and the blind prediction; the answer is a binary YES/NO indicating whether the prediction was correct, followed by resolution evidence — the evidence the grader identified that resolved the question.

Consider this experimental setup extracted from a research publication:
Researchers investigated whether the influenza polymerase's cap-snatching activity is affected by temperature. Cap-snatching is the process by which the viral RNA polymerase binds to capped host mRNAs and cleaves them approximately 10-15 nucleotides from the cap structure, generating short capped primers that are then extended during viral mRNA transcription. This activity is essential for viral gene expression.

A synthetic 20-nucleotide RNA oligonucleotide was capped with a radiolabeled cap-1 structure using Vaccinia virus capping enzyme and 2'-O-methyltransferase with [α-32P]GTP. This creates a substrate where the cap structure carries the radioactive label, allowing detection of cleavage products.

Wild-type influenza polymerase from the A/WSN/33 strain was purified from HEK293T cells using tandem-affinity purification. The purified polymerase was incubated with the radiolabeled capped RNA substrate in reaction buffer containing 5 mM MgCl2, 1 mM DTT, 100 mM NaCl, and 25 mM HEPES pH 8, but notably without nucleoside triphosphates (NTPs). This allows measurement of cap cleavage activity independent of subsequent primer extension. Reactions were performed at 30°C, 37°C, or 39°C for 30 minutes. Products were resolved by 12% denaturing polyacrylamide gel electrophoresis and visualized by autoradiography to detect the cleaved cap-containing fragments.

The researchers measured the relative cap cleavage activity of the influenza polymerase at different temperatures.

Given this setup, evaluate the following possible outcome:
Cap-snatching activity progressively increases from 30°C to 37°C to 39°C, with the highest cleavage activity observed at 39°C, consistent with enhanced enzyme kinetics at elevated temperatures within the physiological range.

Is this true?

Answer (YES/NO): NO